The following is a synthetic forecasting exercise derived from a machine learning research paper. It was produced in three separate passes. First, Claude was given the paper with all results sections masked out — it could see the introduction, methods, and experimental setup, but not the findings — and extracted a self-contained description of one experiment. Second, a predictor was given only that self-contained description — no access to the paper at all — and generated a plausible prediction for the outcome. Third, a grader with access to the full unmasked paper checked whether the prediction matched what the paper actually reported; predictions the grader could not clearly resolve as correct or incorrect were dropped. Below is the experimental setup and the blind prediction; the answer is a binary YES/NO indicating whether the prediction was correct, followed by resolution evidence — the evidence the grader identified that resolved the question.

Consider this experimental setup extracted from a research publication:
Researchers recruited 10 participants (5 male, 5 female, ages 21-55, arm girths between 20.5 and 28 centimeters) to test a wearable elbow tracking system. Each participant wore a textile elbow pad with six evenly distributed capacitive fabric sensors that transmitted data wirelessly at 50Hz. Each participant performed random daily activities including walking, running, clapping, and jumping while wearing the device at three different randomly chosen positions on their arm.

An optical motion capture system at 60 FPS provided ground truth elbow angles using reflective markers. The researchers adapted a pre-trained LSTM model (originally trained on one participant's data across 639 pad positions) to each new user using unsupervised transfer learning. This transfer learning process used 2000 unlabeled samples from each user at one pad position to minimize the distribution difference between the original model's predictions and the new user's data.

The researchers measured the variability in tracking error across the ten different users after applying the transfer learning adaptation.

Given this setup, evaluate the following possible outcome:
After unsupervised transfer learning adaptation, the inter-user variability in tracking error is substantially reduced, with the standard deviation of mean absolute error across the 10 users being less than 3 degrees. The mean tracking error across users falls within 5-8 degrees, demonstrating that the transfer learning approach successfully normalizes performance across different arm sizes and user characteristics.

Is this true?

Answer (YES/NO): NO